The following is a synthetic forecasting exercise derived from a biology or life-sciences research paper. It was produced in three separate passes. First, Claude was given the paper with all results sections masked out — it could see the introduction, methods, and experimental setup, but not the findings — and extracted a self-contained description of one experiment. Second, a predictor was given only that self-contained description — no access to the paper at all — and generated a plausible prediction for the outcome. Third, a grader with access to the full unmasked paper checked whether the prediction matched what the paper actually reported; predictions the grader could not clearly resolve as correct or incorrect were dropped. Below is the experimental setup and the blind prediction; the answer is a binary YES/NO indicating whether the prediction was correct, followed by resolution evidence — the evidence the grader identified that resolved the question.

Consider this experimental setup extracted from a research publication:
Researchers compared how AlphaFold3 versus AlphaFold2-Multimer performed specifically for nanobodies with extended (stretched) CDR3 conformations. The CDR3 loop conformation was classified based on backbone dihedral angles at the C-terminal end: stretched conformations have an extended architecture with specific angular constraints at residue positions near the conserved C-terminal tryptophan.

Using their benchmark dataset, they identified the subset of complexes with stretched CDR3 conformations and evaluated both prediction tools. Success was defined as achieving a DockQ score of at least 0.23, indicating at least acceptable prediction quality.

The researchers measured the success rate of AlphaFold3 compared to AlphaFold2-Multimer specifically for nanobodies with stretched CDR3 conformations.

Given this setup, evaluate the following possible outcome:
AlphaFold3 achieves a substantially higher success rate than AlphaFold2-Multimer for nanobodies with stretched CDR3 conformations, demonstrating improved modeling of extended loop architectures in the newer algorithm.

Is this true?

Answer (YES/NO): YES